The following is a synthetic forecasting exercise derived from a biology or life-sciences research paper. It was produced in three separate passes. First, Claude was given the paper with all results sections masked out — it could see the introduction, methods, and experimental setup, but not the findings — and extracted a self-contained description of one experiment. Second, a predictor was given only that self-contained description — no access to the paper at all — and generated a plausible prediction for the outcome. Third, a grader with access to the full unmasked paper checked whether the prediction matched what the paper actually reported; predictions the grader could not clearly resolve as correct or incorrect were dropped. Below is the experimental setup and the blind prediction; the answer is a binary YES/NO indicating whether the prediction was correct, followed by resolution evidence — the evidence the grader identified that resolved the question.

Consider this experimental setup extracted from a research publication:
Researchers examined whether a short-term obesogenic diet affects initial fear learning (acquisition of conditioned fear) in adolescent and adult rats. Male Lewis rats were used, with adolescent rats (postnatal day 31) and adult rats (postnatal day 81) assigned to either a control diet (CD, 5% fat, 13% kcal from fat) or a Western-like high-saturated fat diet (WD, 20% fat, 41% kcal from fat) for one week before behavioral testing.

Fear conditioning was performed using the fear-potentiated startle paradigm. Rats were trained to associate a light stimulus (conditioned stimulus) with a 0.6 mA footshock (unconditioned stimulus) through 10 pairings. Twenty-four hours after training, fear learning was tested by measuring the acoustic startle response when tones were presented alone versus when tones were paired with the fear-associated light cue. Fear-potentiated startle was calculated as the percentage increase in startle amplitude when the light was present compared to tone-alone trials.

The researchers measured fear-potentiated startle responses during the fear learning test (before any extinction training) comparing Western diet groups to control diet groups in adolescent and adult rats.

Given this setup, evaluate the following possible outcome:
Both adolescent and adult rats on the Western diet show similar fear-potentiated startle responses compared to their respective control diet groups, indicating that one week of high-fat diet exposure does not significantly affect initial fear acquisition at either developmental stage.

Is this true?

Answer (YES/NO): YES